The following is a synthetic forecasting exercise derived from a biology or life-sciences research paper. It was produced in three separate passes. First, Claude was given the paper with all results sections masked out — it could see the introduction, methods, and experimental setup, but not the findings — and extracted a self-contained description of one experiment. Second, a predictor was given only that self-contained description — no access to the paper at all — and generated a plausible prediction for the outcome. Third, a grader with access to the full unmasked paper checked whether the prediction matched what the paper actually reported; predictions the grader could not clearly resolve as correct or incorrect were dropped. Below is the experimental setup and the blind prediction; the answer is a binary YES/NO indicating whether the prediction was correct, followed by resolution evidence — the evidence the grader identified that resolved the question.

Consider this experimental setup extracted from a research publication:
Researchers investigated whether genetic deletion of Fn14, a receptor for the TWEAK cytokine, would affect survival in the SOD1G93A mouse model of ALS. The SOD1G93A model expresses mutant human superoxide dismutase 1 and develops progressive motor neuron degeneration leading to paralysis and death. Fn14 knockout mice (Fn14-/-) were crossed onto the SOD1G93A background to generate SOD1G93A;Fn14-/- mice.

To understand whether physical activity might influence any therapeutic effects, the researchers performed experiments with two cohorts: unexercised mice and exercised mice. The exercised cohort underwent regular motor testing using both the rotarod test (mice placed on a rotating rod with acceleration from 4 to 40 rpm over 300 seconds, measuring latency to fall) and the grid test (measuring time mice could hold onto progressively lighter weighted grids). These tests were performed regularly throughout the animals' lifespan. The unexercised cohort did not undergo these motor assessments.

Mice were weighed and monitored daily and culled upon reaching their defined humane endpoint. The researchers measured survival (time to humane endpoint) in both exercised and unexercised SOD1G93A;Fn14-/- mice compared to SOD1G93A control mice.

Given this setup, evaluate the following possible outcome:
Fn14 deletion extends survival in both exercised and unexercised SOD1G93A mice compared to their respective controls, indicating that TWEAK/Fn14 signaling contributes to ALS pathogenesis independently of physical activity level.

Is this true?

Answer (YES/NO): NO